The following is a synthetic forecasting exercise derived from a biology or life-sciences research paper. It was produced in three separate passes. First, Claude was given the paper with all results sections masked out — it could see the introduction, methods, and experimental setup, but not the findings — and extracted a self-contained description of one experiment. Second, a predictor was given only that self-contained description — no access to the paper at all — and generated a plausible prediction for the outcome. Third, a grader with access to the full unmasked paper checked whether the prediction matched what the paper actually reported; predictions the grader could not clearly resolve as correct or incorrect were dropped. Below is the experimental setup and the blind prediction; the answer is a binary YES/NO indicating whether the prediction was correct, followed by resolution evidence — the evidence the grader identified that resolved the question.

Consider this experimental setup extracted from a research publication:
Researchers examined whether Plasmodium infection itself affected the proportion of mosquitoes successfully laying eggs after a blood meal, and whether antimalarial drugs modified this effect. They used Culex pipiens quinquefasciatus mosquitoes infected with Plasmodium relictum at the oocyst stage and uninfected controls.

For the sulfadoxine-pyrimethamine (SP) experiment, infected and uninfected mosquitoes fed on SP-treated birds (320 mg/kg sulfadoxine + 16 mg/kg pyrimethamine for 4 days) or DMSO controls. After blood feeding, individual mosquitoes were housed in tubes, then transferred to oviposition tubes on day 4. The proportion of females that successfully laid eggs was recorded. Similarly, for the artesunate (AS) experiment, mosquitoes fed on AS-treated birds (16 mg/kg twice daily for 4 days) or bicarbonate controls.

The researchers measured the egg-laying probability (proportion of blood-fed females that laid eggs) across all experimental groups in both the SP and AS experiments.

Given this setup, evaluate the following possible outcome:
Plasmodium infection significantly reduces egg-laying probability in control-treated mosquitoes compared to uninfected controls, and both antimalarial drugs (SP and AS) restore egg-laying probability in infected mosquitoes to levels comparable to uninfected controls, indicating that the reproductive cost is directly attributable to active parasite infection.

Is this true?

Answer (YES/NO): NO